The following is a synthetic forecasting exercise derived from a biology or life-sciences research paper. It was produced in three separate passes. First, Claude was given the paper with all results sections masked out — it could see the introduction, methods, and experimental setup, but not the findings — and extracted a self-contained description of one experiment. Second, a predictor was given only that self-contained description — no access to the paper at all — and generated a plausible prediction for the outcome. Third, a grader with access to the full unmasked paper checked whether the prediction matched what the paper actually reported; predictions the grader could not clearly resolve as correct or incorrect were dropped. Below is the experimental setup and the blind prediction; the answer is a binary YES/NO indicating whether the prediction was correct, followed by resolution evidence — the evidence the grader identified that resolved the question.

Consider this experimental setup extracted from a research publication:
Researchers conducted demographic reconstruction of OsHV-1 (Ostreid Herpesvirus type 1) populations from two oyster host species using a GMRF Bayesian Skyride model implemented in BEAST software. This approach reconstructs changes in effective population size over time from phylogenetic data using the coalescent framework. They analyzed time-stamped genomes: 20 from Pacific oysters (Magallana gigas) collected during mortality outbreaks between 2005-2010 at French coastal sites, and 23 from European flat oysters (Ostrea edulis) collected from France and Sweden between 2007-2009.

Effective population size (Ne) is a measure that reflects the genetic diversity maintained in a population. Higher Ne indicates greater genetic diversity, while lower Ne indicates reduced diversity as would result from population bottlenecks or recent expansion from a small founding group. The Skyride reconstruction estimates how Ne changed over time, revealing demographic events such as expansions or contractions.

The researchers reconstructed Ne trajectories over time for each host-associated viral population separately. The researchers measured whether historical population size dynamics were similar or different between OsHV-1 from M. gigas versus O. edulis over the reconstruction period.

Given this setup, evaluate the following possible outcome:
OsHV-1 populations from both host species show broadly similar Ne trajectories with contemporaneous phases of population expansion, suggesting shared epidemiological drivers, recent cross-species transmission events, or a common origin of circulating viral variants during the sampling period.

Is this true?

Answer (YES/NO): NO